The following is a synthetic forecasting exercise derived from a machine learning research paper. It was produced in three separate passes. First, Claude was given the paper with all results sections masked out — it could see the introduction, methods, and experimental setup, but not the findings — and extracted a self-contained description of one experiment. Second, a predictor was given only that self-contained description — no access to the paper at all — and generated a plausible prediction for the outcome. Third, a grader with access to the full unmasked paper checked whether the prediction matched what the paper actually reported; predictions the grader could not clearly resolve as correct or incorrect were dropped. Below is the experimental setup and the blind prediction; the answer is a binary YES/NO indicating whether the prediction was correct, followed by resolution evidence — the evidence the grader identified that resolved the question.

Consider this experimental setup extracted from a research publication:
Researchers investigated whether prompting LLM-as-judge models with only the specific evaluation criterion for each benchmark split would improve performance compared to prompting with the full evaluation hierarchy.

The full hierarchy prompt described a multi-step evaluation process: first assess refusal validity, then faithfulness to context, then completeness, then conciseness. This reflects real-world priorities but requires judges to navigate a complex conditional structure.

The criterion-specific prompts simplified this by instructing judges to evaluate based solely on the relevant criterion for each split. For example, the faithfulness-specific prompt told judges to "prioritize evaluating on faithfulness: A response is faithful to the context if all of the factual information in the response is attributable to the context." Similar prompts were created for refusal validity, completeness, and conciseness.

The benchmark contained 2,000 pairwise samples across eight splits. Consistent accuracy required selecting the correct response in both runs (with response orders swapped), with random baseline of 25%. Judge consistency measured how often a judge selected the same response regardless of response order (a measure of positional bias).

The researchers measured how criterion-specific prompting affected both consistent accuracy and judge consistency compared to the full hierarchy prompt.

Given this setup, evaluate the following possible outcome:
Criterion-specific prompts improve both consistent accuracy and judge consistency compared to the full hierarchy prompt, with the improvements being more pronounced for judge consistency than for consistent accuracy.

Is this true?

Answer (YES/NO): NO